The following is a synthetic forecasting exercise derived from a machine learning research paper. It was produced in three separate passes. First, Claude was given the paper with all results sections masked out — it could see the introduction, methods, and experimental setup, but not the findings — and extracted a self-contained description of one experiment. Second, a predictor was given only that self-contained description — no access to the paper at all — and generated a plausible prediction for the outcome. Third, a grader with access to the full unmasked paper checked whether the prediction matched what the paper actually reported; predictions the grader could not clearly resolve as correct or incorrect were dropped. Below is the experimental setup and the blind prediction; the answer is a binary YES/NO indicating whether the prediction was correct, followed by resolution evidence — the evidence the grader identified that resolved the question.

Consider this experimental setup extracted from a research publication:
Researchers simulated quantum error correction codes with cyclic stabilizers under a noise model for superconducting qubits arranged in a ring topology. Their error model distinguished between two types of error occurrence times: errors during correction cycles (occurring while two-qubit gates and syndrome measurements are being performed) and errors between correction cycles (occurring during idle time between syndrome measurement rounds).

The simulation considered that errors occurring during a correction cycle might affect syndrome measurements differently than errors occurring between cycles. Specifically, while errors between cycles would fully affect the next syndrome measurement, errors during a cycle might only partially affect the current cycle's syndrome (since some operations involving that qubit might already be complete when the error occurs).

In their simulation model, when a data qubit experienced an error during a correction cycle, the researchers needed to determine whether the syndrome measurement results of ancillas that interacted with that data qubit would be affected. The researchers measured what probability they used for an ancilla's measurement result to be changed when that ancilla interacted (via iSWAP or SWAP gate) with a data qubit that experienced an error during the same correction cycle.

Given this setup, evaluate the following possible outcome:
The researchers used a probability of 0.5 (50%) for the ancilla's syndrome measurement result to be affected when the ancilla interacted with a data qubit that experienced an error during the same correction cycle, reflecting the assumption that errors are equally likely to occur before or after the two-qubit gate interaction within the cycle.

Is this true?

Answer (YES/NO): YES